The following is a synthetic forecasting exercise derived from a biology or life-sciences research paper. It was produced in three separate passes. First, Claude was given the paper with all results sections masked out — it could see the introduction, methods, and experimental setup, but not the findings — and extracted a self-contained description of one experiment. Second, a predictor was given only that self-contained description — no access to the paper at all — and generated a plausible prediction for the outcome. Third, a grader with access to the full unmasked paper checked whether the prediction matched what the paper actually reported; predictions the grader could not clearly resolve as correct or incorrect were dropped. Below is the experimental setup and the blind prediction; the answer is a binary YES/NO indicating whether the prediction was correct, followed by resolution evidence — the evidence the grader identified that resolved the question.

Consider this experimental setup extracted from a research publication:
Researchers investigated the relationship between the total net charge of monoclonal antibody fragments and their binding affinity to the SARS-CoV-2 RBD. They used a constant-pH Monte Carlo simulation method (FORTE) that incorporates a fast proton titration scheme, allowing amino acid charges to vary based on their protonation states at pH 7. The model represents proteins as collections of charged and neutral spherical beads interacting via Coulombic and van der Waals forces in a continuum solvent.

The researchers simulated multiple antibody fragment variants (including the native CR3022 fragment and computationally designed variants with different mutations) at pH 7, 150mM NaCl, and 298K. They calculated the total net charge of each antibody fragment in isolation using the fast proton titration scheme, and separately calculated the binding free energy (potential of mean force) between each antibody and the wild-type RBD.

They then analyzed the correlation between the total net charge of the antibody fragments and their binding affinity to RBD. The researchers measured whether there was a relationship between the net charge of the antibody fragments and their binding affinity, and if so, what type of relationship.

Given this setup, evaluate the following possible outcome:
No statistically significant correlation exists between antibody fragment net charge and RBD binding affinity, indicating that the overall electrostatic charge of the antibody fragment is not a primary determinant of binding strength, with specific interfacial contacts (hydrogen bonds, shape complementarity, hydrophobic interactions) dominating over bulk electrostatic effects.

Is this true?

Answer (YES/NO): NO